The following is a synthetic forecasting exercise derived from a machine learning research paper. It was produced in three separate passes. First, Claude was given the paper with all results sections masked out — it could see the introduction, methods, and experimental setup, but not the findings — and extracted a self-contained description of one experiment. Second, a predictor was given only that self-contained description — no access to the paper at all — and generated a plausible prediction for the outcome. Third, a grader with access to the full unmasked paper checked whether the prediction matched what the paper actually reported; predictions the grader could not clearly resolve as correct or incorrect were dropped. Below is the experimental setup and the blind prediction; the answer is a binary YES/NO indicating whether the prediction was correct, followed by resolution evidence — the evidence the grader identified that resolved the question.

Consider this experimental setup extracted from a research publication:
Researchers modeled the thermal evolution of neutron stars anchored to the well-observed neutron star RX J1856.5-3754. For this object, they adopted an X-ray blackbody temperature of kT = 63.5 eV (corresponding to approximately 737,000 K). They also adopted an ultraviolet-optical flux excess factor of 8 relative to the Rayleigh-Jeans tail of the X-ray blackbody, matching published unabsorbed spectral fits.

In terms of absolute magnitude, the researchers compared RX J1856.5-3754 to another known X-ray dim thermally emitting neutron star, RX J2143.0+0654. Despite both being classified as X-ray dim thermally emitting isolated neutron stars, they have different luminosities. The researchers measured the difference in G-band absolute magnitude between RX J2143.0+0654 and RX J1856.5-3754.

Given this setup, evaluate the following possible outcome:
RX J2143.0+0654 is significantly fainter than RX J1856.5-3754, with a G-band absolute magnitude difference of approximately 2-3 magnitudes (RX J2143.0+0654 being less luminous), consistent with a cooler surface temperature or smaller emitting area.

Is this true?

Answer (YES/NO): NO